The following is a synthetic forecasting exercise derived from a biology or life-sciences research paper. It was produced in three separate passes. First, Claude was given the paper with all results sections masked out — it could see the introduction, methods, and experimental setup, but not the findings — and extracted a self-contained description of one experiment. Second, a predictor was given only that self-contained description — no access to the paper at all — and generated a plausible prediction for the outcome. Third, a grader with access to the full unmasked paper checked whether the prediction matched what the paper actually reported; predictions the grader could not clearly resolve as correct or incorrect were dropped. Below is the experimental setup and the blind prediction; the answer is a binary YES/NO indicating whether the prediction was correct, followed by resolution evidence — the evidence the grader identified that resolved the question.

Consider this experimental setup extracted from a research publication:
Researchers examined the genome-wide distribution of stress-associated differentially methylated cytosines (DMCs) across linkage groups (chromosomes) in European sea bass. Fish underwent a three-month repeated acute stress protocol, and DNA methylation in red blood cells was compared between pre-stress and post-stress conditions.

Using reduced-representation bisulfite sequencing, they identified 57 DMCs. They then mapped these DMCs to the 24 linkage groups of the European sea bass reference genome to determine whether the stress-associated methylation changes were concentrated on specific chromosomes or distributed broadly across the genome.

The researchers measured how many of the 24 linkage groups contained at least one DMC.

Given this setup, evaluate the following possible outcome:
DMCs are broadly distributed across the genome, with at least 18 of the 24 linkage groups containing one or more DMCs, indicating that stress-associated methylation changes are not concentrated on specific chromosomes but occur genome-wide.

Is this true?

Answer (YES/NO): NO